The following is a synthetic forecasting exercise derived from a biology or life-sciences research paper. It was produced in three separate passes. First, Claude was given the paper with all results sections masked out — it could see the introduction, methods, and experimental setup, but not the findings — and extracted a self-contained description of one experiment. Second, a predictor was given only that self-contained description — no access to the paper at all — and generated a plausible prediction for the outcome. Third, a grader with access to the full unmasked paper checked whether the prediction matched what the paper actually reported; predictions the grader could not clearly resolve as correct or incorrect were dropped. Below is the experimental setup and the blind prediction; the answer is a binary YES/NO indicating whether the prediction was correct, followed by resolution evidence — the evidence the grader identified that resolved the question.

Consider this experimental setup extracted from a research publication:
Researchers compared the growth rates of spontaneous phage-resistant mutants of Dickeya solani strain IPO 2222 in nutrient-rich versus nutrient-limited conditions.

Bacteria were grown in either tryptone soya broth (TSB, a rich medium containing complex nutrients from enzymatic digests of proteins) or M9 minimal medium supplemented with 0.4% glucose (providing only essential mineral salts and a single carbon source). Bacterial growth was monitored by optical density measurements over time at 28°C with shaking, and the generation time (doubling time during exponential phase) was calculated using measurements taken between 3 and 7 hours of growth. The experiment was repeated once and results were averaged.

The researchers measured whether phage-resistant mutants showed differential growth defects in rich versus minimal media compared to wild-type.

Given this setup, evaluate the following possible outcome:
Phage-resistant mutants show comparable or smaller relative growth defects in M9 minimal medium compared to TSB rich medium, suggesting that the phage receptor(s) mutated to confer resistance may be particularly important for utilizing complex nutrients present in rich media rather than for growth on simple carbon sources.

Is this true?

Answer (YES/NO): NO